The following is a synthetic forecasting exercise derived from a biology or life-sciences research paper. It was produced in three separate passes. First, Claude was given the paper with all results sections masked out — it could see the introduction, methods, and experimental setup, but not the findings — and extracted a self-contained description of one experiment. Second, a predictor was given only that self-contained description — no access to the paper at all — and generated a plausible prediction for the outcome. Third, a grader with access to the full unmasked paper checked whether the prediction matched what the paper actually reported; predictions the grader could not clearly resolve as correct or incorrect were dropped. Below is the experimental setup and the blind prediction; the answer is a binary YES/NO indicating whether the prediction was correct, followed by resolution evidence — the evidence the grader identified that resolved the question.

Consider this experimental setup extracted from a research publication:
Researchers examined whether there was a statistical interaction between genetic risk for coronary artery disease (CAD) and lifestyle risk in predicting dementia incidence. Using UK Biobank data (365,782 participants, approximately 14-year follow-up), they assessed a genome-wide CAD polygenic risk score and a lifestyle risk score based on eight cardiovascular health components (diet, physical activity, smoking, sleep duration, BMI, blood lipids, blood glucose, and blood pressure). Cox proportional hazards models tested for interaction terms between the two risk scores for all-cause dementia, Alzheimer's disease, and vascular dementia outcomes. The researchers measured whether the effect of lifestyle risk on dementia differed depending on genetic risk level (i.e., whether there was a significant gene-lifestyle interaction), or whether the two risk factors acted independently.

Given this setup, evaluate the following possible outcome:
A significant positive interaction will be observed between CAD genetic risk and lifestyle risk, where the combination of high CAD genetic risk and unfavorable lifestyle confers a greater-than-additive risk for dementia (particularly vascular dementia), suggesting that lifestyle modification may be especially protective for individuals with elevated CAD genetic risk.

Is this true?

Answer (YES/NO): NO